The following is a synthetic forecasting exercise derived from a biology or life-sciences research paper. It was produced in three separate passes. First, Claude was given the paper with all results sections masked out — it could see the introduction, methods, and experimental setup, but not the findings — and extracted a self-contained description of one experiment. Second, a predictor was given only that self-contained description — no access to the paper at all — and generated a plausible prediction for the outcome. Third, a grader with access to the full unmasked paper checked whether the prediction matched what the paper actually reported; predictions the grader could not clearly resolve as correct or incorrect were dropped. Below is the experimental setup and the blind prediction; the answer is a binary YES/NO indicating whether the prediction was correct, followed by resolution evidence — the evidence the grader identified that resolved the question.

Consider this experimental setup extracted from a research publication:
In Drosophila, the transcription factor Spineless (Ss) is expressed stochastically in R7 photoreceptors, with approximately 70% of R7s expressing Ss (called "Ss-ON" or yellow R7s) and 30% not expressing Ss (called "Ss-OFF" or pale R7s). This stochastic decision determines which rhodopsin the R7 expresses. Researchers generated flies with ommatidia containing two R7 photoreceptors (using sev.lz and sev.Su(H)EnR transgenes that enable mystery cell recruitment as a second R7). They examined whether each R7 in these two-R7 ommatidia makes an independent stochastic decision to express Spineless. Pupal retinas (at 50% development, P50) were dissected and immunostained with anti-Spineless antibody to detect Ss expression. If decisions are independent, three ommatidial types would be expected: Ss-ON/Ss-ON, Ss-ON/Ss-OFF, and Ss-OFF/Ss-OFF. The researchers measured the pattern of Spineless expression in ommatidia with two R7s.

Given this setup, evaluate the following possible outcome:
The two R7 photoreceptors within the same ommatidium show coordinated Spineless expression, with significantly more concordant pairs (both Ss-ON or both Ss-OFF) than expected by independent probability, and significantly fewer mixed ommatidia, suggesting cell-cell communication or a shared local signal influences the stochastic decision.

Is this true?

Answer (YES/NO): NO